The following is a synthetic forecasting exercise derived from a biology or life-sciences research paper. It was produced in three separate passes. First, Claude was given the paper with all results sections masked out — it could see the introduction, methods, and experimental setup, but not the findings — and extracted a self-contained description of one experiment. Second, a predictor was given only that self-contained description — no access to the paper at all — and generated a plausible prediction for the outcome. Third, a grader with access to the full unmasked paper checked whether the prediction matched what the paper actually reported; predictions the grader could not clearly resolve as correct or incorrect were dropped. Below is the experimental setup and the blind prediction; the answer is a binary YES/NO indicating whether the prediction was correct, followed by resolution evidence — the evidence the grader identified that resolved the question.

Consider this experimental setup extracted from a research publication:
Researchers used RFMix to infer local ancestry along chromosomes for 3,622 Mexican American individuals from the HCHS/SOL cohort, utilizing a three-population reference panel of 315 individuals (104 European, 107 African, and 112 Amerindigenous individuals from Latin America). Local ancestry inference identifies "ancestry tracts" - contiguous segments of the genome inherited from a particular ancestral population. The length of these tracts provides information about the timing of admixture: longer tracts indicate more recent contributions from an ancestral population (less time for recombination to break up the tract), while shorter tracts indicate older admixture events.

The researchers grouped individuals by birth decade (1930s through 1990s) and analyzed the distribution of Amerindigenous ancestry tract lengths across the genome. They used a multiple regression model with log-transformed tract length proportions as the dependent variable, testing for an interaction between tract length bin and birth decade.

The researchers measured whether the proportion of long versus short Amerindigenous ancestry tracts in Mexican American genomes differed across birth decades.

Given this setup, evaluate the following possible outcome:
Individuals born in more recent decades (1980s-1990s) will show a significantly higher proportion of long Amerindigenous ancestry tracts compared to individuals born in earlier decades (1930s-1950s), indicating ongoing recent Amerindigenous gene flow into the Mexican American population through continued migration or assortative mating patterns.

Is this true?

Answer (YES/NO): NO